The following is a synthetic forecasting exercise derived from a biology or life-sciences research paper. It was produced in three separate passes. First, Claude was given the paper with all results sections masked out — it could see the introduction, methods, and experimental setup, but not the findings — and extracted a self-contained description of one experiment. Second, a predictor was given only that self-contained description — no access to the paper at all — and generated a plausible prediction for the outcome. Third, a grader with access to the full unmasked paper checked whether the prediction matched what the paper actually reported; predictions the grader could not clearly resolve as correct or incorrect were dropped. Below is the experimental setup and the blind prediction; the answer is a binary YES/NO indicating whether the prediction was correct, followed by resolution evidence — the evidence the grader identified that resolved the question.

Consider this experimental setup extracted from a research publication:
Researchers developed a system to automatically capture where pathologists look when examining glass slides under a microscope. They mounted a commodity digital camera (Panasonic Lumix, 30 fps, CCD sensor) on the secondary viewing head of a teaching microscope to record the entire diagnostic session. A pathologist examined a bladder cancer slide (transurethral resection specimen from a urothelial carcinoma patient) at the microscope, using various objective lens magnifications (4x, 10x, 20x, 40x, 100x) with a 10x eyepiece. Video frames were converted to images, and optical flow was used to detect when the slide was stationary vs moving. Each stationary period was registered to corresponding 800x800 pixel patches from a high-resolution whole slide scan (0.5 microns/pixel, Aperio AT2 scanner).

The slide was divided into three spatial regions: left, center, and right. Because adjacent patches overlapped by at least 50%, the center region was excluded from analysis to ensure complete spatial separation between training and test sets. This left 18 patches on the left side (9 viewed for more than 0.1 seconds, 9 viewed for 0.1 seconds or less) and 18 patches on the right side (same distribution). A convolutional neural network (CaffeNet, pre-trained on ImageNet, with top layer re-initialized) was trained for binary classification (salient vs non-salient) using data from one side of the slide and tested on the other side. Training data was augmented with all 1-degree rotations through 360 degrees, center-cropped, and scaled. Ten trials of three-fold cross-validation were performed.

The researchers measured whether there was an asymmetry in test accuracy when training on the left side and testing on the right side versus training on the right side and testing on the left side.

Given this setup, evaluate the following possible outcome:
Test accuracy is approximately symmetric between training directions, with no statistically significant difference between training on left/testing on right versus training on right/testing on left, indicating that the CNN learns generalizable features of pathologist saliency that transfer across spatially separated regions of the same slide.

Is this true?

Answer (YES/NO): NO